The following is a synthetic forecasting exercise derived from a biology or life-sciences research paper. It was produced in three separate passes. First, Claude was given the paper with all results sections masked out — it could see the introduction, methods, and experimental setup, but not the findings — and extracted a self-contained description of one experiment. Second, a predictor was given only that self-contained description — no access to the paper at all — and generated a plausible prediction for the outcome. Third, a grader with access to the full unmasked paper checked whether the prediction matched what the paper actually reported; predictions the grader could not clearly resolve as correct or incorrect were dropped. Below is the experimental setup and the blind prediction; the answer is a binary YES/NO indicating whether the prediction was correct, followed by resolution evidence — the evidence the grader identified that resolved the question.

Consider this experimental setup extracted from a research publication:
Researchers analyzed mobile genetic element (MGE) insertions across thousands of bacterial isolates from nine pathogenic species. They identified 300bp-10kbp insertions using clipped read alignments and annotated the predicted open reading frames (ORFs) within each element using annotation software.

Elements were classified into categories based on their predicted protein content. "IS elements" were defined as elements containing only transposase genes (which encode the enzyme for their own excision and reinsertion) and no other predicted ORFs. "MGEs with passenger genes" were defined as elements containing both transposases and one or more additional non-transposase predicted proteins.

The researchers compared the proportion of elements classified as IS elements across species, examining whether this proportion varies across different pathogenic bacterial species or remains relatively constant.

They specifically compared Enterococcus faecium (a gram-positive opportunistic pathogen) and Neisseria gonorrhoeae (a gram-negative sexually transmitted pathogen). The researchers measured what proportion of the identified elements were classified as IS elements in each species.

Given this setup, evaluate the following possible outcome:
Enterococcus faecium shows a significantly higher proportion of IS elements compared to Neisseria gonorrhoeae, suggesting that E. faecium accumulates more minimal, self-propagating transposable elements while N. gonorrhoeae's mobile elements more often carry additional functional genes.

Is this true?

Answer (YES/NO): YES